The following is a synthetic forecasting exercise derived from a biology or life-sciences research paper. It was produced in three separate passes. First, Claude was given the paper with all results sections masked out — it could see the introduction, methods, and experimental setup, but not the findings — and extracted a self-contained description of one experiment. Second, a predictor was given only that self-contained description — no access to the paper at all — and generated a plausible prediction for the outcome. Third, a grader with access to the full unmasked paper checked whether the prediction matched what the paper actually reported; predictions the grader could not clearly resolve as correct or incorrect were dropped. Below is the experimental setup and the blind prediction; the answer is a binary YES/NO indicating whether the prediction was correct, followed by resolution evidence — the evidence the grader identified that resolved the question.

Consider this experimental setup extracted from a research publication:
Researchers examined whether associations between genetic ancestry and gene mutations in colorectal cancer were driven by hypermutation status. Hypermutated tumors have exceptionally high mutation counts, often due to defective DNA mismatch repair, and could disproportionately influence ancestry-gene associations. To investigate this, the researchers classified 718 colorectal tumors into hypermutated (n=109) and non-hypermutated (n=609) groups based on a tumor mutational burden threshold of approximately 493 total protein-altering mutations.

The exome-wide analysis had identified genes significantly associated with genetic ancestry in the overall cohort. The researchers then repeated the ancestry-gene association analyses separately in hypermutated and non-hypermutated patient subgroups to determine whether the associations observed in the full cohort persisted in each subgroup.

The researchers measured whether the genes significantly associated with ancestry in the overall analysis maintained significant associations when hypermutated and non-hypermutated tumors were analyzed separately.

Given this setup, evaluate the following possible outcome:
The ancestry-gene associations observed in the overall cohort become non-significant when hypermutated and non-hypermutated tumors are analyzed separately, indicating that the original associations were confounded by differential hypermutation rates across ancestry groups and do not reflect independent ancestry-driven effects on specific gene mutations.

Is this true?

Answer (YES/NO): NO